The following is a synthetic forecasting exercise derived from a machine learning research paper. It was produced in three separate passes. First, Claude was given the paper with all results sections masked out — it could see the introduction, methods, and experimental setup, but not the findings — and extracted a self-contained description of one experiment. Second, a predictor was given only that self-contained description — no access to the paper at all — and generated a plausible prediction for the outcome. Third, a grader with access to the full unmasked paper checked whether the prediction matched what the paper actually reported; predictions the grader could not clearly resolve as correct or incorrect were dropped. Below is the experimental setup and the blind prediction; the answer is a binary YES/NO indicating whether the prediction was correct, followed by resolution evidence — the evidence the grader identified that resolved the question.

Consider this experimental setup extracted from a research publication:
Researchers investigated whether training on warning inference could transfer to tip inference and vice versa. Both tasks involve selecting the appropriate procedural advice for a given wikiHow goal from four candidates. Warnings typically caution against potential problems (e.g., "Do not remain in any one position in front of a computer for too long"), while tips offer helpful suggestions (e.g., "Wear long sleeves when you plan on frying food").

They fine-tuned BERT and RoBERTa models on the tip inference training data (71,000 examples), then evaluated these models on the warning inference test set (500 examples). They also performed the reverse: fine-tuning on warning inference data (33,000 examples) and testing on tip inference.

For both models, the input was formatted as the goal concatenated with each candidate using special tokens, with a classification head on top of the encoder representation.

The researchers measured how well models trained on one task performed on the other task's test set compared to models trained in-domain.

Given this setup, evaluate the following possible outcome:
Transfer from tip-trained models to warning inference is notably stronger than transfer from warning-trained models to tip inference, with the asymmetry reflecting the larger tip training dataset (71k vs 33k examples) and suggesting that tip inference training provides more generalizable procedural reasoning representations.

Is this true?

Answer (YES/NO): NO